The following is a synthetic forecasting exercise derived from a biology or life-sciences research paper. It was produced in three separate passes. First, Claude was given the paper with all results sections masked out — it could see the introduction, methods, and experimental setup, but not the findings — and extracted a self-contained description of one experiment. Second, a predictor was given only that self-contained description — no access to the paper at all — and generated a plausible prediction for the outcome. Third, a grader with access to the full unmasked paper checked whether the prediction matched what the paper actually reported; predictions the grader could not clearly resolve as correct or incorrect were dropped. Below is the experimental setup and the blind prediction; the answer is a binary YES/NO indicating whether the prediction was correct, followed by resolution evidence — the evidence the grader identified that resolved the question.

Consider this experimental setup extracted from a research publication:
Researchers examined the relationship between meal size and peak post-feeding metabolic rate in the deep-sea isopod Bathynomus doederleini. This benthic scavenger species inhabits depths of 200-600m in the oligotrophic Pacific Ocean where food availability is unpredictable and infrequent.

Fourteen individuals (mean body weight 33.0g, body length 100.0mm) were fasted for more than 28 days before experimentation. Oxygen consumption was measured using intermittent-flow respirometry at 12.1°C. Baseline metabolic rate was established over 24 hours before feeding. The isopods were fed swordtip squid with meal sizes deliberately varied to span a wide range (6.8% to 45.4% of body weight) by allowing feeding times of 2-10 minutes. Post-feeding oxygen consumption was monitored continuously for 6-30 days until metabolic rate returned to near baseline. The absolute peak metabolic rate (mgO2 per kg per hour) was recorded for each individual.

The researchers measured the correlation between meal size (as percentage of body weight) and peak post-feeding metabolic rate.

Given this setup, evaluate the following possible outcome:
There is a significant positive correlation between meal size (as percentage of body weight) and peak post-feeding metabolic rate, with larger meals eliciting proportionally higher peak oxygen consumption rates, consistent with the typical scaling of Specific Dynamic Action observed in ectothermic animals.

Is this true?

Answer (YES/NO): YES